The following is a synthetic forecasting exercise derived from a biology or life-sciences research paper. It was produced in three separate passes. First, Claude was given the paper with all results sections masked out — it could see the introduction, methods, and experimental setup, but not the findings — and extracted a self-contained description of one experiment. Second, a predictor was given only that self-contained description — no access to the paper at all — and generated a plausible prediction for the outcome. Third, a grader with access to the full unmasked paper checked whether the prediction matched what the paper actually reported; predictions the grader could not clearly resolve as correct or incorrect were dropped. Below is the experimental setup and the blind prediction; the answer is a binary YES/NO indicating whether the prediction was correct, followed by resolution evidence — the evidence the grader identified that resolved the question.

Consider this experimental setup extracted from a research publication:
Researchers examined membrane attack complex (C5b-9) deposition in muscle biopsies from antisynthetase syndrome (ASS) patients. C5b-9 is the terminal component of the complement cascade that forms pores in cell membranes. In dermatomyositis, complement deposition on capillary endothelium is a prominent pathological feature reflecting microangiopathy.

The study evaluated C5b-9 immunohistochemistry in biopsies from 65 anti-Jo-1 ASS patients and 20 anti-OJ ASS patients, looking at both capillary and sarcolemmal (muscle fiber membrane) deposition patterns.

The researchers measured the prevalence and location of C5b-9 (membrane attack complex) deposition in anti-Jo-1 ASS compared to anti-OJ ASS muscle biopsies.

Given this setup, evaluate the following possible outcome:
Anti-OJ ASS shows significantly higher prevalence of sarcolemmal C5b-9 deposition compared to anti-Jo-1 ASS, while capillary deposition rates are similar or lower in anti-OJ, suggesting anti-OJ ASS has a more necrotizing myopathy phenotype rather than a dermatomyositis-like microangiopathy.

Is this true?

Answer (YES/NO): NO